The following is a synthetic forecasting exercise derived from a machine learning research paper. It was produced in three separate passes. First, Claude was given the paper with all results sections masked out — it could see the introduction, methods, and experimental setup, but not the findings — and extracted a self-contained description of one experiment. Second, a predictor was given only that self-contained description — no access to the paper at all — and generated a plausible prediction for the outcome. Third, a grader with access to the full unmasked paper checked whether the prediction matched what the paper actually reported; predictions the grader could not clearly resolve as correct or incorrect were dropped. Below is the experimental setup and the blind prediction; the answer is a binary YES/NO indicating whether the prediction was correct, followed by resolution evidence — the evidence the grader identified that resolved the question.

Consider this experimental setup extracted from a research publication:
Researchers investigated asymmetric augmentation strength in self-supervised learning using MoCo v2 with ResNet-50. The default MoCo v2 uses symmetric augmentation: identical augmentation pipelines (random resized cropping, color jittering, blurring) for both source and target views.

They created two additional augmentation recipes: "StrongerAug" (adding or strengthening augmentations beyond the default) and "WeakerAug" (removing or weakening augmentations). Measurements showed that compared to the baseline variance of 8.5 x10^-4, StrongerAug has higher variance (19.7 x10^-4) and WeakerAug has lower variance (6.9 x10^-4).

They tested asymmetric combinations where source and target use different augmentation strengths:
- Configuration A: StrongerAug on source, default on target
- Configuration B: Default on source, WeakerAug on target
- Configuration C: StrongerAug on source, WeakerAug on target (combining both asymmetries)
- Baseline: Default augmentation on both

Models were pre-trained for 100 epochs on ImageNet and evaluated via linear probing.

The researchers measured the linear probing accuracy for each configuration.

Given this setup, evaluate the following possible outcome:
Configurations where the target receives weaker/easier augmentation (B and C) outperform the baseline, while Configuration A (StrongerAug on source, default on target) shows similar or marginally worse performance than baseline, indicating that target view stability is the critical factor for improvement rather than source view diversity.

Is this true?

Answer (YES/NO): NO